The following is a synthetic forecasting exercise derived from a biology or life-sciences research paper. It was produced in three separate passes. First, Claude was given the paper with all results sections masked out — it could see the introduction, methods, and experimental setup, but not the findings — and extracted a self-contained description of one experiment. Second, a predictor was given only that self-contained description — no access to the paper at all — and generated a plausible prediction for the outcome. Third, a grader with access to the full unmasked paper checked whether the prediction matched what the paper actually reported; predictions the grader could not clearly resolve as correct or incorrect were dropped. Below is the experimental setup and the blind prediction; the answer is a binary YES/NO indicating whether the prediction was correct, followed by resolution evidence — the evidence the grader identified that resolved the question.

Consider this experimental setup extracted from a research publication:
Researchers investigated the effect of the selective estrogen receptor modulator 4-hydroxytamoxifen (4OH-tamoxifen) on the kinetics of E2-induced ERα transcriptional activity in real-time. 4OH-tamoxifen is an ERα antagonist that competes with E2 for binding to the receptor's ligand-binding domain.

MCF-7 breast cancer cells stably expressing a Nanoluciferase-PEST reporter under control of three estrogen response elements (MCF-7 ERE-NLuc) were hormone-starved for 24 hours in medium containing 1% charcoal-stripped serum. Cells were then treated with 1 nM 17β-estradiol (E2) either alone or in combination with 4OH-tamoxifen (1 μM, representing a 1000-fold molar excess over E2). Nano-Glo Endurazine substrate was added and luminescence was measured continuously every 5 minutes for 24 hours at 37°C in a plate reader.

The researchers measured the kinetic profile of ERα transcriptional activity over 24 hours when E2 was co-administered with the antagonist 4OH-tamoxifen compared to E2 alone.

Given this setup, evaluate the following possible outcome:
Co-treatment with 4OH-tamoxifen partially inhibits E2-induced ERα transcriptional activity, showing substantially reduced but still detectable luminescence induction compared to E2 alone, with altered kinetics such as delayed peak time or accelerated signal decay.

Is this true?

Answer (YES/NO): NO